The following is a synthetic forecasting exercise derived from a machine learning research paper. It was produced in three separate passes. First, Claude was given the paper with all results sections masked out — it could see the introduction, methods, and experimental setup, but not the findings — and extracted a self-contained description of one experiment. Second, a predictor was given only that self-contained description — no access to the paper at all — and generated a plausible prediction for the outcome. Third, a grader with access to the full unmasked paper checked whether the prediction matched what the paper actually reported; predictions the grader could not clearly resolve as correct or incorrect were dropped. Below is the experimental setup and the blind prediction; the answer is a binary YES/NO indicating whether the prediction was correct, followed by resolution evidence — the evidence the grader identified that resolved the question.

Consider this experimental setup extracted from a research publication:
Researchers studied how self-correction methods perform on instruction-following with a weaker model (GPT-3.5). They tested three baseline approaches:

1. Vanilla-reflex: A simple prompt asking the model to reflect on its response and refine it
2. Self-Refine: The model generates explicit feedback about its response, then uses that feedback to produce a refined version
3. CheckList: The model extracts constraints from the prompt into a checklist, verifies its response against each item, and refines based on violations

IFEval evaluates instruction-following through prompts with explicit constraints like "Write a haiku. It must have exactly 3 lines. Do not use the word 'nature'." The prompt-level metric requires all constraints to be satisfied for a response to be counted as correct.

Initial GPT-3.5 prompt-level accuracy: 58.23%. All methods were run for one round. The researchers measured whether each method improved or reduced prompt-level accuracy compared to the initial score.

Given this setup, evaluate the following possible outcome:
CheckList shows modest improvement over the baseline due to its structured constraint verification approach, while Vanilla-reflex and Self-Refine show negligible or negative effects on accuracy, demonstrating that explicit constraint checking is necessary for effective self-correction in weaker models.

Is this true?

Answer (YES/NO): NO